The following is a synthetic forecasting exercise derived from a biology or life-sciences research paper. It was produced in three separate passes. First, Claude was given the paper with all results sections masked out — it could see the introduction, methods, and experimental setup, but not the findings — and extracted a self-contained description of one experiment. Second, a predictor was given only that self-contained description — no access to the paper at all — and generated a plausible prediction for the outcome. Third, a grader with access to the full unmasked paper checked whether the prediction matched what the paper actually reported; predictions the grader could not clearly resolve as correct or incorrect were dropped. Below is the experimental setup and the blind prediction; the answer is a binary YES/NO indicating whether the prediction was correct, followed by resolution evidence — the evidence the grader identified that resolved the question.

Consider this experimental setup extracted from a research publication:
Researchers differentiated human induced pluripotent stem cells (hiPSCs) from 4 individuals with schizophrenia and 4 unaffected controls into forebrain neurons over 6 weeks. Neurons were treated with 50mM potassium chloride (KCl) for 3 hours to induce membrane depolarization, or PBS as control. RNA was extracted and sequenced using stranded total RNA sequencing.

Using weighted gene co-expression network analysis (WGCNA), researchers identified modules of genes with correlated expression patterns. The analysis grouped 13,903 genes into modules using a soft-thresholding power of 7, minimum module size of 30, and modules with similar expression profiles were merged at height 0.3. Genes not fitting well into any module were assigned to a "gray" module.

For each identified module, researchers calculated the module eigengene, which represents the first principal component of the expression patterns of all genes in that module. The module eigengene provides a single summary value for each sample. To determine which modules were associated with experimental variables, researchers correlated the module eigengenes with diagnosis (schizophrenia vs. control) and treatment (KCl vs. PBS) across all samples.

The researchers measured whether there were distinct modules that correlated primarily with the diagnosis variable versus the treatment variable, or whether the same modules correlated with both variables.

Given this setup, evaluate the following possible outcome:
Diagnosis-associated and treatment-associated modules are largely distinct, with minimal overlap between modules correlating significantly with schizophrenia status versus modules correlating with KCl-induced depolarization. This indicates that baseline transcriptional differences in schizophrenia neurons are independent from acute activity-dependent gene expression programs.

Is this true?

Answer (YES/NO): YES